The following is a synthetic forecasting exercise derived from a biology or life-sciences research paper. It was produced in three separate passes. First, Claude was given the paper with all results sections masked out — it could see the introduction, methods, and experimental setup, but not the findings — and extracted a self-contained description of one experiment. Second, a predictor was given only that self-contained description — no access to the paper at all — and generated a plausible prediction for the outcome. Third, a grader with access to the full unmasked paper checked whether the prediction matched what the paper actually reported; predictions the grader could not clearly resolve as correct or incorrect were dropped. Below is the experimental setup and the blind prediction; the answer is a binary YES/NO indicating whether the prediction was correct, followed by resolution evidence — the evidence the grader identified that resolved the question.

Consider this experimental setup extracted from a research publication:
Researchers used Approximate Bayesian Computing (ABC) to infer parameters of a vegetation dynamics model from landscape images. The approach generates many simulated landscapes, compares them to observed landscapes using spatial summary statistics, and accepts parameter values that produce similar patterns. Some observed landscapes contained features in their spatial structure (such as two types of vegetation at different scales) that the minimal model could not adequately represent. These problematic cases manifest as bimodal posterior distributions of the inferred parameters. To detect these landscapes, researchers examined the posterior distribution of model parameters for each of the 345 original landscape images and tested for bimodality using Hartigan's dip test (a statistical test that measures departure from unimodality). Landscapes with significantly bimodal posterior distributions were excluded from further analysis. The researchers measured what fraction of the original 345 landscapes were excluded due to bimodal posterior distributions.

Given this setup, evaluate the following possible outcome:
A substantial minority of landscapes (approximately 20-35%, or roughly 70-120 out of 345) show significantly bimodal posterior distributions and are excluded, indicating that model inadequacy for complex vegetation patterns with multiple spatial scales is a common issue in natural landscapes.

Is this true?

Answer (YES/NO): NO